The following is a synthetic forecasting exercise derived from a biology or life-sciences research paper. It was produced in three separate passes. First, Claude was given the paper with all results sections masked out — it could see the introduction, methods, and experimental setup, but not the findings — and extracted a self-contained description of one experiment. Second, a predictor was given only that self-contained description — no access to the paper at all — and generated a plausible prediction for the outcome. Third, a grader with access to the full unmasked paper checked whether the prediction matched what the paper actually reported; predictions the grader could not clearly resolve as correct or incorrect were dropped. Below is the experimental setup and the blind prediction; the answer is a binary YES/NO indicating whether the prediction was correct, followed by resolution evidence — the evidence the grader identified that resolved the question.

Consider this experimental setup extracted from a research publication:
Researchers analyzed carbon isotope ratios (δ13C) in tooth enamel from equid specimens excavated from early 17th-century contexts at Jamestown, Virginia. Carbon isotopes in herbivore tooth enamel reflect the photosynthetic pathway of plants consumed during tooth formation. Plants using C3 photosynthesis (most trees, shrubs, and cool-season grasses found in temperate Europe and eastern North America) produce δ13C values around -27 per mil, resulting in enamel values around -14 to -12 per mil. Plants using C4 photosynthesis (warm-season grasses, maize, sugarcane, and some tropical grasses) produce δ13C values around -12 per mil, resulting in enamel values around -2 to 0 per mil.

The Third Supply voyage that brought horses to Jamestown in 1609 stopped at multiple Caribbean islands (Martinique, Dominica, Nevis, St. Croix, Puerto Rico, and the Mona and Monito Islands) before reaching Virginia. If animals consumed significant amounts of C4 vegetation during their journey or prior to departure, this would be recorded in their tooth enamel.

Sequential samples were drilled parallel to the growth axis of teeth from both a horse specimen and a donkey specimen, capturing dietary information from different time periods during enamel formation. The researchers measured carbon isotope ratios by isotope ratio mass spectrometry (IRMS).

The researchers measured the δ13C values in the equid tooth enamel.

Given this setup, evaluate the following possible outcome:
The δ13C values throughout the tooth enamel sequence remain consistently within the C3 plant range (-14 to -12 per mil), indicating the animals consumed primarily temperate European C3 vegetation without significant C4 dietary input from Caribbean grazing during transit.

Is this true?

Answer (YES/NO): NO